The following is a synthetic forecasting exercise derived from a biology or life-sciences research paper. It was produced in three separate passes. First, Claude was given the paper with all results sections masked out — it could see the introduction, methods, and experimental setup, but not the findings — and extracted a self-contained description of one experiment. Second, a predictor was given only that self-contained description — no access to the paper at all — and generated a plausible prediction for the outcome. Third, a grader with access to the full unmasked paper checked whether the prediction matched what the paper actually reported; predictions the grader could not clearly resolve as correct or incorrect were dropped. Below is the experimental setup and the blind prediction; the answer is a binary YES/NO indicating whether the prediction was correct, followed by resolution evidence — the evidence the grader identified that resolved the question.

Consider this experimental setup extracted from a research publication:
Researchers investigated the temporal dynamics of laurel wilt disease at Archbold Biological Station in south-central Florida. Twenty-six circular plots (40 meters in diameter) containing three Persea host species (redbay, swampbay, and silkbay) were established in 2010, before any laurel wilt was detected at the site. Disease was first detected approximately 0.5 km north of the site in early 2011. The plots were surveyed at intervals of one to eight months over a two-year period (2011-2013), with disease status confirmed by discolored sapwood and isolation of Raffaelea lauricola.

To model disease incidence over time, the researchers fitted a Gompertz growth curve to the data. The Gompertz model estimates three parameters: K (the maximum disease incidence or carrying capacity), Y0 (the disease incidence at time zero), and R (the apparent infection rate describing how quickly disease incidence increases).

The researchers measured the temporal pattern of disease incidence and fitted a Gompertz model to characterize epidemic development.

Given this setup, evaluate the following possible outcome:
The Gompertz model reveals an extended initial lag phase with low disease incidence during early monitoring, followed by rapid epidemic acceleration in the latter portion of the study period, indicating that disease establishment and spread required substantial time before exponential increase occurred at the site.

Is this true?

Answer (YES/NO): NO